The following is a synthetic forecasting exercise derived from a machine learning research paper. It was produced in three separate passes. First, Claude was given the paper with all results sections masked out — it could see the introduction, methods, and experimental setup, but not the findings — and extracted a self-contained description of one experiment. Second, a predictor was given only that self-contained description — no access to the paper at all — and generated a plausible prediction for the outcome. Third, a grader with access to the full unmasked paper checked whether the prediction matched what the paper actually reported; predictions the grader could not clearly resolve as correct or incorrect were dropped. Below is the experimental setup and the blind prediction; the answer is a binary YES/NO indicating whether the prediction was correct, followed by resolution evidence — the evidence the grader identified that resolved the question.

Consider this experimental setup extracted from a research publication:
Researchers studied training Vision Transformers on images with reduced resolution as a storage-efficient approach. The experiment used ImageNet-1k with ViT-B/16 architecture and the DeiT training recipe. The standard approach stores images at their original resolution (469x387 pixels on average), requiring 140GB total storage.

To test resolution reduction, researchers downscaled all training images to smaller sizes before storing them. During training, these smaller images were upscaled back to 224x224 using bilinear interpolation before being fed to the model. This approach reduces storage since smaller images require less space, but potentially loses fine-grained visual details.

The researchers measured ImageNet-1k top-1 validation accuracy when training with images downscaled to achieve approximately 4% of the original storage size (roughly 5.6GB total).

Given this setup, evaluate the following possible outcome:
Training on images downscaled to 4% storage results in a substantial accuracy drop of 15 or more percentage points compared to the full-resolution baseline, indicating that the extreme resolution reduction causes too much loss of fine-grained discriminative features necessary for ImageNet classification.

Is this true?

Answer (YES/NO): YES